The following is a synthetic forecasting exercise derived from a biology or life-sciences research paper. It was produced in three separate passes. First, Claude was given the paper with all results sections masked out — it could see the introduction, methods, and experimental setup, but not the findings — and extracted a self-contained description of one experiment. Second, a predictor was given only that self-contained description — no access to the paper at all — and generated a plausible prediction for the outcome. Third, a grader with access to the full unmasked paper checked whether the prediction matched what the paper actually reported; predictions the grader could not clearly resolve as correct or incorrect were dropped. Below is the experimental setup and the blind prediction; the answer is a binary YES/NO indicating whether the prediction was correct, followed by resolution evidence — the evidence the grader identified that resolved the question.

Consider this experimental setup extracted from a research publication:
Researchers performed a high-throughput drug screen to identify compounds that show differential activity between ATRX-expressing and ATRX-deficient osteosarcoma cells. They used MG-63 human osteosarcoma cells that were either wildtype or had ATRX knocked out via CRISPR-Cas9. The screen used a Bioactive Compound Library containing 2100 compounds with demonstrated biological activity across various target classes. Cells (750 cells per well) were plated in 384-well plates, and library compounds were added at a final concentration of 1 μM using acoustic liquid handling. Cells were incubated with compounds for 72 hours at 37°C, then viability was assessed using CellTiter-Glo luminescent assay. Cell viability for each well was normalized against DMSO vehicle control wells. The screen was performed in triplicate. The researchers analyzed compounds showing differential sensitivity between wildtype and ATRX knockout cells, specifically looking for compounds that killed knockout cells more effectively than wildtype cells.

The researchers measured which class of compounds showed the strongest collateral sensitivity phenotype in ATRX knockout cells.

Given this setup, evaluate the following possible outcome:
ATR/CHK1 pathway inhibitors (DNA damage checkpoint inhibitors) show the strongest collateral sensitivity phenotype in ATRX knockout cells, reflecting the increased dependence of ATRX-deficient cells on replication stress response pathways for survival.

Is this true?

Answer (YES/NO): NO